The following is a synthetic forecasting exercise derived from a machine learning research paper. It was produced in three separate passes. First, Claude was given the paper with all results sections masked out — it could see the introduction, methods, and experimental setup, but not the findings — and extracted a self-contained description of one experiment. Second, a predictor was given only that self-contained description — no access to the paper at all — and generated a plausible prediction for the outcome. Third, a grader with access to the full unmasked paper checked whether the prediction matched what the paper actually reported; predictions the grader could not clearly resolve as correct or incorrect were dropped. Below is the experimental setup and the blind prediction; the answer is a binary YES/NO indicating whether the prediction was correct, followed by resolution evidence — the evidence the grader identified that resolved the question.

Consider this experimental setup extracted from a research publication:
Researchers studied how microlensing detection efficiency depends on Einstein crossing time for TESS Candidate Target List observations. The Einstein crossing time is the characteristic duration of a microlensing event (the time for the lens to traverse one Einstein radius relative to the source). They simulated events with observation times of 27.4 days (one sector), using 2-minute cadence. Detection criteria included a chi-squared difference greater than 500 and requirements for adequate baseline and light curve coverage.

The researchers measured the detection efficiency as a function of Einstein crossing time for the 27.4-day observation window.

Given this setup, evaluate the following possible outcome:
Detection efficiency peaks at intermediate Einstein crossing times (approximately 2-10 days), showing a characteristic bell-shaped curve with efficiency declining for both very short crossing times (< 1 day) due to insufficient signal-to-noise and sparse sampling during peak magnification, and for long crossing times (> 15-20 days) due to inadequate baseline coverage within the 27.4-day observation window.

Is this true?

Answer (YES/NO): NO